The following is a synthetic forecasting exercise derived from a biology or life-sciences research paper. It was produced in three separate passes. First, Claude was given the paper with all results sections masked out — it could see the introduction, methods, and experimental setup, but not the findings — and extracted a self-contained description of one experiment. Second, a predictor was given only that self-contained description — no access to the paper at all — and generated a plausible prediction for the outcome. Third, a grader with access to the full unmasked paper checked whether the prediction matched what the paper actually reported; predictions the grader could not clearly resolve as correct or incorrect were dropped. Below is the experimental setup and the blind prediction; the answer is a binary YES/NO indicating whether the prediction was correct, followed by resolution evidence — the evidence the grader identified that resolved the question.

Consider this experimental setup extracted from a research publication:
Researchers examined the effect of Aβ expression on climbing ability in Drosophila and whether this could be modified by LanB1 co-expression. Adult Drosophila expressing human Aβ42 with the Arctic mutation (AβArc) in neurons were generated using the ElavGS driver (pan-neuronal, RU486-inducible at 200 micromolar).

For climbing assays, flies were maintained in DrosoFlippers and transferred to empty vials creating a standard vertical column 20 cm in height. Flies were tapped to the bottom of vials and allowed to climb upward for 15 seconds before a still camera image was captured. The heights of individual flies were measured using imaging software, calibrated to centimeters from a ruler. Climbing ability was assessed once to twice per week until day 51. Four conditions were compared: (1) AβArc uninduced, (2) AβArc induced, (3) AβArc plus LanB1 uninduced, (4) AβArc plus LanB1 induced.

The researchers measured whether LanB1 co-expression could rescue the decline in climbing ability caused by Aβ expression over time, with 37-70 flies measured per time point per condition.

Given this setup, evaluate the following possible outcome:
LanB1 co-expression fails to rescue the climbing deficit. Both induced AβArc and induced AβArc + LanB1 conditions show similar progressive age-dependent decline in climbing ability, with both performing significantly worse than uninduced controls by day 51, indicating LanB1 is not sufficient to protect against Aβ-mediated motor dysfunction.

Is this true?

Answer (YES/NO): NO